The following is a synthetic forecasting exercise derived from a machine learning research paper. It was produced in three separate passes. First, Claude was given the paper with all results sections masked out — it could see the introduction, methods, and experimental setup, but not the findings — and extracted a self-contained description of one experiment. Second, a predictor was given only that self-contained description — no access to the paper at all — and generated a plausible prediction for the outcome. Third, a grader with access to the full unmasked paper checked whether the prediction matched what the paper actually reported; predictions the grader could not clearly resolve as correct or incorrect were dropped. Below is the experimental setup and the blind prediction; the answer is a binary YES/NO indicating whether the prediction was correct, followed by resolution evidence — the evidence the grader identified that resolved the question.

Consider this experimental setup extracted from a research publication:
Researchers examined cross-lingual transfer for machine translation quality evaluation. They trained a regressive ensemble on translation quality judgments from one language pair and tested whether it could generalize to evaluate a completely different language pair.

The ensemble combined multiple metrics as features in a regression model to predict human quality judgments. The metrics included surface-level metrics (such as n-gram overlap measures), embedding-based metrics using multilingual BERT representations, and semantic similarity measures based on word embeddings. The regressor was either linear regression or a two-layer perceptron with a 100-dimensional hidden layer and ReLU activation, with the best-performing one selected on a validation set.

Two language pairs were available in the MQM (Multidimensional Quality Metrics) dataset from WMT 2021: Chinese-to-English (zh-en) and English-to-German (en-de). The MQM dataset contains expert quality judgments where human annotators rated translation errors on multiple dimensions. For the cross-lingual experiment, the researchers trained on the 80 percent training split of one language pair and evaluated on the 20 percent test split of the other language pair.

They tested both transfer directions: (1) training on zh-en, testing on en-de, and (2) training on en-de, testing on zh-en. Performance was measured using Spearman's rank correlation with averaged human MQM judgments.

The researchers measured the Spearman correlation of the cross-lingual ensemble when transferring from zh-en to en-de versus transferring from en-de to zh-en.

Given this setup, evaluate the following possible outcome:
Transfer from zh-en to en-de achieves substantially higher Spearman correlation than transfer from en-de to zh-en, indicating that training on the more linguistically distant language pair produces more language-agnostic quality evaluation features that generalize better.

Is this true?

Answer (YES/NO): NO